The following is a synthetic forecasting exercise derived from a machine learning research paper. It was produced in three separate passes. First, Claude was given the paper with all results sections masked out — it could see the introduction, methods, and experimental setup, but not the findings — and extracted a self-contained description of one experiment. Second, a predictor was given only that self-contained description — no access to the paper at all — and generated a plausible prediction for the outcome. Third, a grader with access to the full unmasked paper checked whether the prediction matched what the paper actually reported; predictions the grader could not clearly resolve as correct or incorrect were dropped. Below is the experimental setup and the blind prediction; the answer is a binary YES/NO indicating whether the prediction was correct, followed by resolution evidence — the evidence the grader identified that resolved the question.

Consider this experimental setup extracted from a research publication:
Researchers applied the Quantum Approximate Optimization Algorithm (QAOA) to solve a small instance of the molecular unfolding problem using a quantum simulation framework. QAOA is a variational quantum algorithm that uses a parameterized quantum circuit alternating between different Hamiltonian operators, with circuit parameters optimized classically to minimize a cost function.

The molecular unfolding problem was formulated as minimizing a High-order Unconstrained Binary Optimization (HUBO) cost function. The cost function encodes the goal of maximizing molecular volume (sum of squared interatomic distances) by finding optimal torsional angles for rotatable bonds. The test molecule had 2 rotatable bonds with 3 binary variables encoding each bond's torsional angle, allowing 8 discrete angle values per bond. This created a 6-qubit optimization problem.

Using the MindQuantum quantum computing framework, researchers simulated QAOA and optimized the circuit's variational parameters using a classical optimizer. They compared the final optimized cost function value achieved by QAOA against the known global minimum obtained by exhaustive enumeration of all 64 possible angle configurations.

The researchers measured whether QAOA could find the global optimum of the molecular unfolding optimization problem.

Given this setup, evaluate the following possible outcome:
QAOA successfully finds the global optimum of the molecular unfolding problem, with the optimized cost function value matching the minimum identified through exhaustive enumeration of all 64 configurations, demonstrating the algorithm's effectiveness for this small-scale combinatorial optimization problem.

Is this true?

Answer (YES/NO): YES